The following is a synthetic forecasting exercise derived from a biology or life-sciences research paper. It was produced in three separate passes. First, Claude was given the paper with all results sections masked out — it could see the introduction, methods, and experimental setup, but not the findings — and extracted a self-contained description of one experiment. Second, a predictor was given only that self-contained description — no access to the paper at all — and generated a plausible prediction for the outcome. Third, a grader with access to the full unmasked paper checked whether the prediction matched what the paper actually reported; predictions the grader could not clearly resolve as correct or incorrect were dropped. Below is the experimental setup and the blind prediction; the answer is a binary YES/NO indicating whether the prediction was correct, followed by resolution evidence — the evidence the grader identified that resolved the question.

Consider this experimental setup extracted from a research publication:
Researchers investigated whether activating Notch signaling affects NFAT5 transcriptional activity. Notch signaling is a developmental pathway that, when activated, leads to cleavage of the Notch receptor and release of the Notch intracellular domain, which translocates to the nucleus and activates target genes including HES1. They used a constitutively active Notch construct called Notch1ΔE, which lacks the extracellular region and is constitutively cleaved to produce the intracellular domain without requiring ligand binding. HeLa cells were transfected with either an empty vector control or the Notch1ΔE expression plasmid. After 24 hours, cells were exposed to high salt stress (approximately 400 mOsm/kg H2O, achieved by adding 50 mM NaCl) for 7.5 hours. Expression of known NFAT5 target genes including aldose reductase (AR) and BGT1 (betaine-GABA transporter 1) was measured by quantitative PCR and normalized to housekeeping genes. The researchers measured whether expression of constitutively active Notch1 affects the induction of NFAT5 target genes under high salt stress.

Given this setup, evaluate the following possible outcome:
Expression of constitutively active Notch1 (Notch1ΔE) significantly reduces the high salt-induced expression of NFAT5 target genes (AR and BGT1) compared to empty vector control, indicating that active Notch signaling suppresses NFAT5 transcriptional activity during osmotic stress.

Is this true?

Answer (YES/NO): NO